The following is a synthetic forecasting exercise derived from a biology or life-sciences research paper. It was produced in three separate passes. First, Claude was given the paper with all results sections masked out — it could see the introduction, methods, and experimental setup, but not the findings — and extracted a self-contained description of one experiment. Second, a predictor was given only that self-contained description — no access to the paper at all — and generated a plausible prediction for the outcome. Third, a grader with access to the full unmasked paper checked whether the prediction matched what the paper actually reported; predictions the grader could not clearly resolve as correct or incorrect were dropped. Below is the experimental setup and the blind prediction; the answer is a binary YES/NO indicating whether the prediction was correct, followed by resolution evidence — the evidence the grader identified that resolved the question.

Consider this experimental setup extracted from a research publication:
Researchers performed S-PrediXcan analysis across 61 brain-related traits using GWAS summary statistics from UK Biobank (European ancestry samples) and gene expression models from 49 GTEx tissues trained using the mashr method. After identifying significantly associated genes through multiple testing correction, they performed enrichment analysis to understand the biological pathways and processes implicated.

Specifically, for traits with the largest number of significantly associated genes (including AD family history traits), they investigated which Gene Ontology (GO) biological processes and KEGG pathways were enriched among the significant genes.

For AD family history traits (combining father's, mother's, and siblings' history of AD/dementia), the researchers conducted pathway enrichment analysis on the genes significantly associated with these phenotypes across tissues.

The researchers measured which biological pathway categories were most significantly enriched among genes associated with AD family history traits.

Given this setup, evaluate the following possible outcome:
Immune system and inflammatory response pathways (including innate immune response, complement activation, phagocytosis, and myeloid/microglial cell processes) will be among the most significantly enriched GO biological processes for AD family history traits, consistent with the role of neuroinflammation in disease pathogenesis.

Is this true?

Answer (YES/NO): NO